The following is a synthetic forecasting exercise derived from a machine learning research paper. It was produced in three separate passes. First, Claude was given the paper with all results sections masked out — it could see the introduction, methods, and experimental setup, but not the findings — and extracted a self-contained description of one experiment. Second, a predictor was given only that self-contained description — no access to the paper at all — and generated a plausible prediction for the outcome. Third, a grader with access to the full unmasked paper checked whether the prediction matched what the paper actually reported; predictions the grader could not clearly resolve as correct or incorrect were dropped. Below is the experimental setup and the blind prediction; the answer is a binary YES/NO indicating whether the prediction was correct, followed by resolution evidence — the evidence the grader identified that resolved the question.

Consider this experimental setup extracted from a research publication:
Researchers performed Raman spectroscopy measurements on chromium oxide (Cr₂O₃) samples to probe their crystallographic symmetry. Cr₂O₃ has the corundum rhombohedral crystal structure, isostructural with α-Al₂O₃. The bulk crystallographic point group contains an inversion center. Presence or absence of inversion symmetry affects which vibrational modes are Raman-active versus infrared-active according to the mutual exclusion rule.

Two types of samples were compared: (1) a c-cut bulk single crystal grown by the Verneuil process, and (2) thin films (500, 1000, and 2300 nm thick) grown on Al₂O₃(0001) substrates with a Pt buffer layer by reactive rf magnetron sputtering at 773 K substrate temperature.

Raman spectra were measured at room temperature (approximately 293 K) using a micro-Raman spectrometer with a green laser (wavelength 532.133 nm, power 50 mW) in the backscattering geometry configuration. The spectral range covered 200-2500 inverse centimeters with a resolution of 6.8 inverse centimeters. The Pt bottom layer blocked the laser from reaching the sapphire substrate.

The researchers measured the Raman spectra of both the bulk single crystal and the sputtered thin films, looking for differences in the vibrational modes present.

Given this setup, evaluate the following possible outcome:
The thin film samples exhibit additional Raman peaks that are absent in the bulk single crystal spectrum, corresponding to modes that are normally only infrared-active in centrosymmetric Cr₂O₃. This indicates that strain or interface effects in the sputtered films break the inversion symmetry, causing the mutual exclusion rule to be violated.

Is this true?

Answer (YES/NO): NO